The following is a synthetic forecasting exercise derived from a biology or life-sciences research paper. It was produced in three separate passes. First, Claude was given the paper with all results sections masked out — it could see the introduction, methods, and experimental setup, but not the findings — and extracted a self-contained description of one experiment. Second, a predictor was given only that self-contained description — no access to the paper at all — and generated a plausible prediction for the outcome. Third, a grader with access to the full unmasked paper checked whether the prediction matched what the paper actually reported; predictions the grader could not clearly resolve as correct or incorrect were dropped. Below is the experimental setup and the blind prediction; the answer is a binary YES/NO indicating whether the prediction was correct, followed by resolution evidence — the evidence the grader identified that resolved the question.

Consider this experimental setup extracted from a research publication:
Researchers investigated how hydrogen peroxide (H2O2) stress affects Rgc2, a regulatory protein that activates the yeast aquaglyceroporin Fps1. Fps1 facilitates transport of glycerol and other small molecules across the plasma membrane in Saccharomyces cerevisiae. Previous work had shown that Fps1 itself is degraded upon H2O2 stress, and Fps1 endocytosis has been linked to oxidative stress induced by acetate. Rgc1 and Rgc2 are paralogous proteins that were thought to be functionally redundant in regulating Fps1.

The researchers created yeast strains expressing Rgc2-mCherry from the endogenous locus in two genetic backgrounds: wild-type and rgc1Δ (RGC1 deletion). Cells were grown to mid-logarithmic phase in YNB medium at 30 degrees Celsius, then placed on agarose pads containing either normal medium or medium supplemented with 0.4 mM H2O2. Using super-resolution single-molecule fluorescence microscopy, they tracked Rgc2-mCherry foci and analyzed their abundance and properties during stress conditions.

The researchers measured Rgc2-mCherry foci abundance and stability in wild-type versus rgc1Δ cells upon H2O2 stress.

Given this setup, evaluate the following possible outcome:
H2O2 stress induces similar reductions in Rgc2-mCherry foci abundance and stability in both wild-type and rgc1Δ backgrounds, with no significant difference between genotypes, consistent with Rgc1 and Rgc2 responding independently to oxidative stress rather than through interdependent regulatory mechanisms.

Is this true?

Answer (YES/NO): NO